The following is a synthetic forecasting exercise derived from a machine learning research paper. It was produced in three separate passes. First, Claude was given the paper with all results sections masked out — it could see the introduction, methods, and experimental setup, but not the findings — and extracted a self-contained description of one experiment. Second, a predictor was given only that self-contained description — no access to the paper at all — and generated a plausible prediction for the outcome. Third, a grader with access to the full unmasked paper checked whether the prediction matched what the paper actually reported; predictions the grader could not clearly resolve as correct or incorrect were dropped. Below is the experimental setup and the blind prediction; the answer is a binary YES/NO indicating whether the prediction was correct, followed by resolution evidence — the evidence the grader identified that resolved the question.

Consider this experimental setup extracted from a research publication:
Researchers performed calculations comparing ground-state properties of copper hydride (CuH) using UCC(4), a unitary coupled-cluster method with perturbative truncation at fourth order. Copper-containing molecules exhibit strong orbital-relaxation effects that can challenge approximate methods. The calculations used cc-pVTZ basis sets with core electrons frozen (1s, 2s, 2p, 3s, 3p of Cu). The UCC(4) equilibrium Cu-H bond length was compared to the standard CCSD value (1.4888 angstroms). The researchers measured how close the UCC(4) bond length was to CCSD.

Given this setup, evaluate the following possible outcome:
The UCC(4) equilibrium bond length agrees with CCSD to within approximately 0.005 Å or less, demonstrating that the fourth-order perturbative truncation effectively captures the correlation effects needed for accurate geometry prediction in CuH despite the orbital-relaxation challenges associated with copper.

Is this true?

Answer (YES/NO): NO